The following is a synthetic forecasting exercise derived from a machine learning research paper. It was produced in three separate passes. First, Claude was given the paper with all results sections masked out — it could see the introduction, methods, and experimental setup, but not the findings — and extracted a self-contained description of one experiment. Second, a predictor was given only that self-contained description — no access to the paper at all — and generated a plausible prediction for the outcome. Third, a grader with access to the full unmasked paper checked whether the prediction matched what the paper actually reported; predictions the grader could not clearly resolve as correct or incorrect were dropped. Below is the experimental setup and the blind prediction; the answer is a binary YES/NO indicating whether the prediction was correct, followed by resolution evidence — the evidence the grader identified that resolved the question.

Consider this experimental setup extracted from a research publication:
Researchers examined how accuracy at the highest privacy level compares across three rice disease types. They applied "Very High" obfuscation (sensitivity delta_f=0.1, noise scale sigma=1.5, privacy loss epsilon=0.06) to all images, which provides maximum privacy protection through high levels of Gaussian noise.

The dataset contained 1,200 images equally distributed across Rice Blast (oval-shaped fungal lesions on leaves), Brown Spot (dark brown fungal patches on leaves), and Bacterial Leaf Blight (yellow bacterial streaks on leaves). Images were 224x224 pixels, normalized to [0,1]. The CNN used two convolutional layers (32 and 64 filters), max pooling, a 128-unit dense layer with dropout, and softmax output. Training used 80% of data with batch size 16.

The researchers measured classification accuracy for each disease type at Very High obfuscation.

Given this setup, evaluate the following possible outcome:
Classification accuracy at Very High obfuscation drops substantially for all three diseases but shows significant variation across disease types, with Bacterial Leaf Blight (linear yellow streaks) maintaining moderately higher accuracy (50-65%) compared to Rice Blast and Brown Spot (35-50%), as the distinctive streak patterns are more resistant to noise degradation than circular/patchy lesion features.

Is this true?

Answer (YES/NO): NO